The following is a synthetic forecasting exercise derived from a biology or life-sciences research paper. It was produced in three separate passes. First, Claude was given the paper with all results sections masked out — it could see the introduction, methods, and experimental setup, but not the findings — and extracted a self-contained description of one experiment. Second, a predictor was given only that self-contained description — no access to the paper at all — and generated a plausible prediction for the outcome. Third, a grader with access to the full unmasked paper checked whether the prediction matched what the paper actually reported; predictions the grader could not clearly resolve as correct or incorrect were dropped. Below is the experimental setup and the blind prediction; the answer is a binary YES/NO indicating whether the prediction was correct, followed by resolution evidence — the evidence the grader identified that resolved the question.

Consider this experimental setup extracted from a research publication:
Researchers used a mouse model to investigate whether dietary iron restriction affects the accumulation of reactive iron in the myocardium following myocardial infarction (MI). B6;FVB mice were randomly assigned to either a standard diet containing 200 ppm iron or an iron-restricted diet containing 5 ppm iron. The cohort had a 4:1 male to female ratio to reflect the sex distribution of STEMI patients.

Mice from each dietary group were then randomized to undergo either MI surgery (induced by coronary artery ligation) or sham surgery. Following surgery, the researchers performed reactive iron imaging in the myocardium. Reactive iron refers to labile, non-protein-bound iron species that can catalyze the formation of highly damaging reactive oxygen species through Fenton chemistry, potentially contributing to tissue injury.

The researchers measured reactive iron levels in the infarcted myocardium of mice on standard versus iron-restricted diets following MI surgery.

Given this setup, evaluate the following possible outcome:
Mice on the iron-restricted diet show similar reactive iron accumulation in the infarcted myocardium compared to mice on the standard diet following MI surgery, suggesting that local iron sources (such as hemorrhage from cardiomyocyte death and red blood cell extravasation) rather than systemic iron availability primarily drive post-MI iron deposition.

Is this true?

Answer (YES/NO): NO